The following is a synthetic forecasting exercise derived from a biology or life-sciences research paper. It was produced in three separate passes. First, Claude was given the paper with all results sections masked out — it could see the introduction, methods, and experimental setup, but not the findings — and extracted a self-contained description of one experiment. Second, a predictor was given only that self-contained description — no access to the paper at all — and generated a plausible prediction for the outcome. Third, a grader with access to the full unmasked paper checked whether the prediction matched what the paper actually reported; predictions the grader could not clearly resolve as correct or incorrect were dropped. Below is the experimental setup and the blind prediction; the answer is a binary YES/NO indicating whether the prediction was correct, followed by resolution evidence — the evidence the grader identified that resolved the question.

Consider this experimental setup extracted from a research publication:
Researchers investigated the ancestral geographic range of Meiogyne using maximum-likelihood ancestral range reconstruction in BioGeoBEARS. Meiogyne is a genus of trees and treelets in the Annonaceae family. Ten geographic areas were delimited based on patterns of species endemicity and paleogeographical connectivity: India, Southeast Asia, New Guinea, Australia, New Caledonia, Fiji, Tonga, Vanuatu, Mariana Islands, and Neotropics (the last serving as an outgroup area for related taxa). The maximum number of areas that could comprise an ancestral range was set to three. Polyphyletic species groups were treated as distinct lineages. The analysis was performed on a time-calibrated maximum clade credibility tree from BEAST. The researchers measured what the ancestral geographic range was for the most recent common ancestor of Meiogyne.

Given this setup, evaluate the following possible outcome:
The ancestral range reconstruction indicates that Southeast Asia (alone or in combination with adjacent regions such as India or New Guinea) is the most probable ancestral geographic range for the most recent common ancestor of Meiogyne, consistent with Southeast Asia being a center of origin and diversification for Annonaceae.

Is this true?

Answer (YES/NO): YES